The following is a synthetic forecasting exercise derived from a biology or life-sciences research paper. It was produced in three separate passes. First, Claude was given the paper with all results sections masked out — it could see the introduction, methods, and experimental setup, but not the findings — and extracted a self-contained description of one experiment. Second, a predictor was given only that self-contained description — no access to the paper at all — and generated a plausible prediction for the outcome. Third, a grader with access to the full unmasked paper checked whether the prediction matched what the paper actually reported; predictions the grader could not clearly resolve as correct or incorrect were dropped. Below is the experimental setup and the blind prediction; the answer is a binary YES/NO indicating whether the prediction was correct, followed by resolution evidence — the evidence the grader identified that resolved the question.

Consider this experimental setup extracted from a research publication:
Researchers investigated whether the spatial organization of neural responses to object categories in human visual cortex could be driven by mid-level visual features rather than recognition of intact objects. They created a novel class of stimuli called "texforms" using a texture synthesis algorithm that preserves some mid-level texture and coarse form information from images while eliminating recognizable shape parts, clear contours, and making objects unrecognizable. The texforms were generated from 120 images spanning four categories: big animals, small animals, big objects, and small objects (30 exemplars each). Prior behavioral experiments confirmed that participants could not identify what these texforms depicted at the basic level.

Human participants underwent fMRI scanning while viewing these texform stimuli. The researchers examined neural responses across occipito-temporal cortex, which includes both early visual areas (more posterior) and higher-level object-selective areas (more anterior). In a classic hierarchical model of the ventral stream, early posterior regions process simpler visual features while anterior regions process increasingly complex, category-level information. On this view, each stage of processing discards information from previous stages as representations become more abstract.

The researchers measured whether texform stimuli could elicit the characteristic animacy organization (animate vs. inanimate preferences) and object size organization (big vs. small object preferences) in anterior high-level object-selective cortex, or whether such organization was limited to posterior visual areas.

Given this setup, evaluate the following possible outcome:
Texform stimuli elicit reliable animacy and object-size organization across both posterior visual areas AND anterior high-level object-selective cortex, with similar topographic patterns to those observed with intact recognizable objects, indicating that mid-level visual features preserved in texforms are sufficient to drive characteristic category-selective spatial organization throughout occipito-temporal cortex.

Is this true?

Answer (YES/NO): YES